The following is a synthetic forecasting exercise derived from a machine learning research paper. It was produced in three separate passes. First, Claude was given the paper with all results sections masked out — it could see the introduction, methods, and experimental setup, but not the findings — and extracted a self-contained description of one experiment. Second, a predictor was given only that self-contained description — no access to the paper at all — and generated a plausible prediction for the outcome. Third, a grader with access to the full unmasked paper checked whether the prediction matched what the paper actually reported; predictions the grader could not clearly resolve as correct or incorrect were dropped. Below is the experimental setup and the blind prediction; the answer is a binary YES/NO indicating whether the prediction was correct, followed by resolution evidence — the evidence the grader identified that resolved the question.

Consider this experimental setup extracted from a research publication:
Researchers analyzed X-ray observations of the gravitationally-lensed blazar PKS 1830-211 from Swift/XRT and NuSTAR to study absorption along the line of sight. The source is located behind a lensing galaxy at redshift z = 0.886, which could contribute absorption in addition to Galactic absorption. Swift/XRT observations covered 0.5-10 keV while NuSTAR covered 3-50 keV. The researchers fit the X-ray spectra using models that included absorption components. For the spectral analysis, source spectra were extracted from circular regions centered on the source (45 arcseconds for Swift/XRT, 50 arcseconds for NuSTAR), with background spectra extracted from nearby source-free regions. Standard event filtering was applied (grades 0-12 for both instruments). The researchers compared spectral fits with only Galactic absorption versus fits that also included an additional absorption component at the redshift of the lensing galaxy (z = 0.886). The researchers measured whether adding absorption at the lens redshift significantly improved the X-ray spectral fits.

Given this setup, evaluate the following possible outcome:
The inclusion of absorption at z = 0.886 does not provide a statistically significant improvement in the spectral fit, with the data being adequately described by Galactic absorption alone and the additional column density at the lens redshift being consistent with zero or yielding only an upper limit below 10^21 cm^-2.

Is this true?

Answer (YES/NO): NO